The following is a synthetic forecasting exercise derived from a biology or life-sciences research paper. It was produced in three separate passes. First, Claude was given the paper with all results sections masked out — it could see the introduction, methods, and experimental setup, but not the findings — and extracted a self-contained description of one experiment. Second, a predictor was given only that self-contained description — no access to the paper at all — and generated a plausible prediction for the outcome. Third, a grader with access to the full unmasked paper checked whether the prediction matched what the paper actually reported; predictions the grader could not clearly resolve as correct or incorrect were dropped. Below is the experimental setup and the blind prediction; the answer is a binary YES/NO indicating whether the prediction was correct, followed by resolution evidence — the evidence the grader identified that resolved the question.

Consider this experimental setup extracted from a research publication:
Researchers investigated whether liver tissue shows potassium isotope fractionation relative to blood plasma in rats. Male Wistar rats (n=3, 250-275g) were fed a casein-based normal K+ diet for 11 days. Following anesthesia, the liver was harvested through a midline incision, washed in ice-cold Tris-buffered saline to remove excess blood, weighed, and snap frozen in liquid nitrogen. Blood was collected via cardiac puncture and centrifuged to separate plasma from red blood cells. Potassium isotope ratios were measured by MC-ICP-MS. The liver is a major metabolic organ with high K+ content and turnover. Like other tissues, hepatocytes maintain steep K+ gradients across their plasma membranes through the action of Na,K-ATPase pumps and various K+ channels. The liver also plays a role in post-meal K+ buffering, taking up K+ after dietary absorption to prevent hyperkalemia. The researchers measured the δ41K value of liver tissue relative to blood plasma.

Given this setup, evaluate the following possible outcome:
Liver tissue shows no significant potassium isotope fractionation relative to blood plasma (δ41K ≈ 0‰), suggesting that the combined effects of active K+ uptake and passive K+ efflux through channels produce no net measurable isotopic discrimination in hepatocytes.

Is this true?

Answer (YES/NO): NO